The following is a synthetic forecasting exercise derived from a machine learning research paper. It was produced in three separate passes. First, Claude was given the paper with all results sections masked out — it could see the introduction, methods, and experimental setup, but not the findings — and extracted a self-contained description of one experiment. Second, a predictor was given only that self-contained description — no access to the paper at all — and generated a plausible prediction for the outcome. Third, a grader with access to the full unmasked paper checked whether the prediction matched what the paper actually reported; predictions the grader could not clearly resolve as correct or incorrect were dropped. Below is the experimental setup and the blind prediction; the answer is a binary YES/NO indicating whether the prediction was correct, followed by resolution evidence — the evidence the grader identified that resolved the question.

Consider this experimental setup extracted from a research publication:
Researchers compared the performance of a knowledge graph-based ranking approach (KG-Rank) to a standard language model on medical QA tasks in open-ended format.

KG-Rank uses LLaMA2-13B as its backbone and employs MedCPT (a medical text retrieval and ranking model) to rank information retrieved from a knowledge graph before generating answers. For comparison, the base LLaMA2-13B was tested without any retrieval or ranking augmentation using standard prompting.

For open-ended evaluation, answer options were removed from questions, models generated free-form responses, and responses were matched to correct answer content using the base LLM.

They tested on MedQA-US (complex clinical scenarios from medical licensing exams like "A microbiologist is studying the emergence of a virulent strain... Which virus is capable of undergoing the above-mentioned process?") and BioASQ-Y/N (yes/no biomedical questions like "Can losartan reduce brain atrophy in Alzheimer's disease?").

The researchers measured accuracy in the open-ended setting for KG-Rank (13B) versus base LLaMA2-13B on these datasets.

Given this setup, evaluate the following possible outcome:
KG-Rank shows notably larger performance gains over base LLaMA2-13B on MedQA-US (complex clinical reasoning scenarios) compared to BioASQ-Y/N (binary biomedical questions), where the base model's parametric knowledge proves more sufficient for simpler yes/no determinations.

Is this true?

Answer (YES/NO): NO